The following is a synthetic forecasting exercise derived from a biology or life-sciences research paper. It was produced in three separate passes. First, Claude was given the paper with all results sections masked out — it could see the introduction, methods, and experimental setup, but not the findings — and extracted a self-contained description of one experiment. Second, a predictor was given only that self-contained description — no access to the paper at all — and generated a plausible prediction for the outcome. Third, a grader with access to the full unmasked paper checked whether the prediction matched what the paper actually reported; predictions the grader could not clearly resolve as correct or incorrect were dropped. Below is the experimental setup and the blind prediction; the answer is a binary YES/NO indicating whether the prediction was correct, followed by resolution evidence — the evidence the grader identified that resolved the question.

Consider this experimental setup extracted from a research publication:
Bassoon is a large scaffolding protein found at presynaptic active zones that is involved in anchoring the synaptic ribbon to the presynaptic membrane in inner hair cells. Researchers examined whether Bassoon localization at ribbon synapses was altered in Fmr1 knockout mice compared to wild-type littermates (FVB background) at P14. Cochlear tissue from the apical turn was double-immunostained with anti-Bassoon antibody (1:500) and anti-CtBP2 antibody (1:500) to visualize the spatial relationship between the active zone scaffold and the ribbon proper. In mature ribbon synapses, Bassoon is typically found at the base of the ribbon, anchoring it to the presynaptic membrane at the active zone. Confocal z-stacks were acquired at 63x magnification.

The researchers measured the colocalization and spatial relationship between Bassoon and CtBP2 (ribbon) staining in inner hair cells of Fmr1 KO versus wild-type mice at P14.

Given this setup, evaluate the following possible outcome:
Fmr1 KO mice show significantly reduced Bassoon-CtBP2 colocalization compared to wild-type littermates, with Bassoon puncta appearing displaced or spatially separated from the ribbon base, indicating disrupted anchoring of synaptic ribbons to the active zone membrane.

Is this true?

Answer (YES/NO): NO